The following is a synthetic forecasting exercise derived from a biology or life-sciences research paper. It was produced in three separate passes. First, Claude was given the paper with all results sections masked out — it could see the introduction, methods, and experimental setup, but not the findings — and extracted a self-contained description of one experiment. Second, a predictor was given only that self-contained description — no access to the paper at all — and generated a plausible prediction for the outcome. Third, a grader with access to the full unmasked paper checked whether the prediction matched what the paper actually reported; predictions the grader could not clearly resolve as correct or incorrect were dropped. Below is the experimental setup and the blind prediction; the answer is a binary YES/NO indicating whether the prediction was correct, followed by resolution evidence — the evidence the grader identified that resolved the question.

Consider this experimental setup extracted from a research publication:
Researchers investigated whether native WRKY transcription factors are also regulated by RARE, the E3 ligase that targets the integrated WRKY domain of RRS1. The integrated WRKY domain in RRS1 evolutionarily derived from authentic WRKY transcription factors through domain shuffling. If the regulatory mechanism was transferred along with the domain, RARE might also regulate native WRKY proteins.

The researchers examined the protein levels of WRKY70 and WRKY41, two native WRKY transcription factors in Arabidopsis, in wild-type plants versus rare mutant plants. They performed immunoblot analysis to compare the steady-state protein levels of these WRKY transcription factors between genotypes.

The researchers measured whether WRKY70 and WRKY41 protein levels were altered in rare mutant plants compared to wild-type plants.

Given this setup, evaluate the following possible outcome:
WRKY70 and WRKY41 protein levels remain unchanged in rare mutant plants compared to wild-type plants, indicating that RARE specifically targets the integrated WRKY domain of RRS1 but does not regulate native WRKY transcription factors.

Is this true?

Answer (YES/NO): NO